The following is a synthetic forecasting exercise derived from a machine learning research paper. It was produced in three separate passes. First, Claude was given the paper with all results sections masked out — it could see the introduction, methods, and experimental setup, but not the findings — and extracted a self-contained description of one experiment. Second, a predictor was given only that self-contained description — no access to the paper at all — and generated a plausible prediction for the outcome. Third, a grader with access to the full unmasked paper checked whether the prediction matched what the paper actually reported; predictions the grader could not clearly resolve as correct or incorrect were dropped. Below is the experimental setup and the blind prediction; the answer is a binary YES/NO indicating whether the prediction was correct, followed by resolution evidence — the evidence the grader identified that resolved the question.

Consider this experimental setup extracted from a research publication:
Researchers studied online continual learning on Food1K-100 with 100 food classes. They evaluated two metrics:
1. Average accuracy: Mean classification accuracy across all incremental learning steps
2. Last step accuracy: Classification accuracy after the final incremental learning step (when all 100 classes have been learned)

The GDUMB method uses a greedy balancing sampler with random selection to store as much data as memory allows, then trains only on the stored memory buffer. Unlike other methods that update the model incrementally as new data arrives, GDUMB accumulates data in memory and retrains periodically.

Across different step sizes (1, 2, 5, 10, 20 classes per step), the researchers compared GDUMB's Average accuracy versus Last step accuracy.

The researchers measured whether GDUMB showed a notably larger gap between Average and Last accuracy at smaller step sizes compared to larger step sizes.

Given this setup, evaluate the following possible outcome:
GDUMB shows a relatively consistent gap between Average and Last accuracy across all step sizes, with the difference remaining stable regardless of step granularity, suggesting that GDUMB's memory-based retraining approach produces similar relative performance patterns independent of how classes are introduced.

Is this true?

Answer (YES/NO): NO